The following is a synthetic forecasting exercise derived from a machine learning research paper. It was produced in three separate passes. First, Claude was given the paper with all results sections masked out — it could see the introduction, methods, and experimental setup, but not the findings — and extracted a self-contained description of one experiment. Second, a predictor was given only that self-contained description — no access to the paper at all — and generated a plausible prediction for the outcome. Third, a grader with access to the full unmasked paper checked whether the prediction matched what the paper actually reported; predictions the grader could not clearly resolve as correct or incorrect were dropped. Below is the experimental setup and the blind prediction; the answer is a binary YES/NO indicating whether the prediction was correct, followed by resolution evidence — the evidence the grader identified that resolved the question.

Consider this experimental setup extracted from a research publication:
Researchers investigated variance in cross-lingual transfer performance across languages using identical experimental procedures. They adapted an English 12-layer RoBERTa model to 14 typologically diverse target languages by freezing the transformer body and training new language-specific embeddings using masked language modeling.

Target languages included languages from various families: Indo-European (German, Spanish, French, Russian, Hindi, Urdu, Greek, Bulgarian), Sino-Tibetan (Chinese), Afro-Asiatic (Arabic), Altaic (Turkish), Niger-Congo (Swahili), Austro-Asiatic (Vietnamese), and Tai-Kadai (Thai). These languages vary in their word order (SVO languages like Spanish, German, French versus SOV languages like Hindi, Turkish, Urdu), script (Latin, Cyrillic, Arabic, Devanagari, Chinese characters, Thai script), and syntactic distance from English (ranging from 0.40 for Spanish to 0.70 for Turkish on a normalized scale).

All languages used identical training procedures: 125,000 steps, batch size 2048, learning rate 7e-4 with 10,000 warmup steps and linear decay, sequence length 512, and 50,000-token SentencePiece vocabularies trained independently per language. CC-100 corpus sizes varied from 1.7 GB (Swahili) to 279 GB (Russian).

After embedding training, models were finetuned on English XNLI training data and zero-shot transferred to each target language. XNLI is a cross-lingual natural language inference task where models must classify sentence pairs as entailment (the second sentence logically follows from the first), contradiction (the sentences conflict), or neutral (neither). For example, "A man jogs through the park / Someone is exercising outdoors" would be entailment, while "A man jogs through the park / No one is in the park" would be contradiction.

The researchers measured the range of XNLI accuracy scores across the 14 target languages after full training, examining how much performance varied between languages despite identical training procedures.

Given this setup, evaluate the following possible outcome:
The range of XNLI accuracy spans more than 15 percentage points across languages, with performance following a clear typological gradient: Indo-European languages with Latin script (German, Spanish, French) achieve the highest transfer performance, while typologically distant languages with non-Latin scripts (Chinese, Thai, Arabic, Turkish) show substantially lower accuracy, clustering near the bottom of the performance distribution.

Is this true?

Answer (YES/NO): NO